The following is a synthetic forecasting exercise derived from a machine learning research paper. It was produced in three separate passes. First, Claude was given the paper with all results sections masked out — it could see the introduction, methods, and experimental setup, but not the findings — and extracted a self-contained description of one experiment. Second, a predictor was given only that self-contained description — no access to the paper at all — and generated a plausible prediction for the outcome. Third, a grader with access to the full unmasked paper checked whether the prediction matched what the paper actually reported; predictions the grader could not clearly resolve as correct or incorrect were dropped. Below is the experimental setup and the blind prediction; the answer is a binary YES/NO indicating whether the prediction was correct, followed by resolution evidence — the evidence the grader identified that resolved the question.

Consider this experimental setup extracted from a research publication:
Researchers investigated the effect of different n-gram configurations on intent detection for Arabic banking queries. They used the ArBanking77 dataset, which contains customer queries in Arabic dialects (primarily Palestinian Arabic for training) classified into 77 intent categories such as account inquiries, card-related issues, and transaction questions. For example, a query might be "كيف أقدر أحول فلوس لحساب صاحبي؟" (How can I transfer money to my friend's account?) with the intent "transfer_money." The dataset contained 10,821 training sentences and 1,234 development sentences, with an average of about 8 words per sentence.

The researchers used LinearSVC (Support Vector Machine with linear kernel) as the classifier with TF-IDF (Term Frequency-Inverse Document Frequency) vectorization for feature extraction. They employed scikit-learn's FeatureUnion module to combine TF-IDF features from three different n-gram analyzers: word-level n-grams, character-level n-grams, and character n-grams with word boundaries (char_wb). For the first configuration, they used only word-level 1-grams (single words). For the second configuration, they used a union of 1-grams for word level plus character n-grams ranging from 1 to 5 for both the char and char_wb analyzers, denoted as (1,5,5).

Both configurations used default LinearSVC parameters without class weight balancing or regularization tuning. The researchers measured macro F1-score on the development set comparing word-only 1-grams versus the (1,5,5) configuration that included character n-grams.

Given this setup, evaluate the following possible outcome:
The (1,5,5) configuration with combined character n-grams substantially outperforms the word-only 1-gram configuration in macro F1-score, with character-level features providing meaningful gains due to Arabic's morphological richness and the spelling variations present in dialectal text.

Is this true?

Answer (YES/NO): YES